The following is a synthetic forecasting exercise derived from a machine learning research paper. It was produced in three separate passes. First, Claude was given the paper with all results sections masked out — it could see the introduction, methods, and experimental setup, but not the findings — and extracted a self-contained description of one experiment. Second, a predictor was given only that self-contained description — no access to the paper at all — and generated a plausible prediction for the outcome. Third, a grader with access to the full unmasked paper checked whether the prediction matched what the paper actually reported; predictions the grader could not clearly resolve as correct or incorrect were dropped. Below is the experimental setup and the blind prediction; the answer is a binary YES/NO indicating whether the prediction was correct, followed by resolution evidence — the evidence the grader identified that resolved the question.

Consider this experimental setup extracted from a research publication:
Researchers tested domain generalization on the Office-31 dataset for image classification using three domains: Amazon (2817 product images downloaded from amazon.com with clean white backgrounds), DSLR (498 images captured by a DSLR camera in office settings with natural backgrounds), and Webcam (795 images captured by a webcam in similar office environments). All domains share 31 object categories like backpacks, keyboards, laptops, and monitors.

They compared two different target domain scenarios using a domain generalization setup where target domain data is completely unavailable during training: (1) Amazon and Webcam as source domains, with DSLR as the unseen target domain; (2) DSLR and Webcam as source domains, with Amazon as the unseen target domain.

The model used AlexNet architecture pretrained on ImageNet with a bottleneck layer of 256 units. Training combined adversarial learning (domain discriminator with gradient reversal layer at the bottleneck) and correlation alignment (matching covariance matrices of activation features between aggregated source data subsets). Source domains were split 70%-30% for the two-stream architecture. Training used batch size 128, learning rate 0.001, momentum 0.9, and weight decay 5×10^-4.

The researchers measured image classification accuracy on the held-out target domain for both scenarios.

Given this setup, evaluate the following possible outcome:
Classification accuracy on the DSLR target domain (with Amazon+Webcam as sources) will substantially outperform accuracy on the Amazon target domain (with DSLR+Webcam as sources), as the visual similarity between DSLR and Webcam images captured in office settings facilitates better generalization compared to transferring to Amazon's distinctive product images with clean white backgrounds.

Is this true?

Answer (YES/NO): YES